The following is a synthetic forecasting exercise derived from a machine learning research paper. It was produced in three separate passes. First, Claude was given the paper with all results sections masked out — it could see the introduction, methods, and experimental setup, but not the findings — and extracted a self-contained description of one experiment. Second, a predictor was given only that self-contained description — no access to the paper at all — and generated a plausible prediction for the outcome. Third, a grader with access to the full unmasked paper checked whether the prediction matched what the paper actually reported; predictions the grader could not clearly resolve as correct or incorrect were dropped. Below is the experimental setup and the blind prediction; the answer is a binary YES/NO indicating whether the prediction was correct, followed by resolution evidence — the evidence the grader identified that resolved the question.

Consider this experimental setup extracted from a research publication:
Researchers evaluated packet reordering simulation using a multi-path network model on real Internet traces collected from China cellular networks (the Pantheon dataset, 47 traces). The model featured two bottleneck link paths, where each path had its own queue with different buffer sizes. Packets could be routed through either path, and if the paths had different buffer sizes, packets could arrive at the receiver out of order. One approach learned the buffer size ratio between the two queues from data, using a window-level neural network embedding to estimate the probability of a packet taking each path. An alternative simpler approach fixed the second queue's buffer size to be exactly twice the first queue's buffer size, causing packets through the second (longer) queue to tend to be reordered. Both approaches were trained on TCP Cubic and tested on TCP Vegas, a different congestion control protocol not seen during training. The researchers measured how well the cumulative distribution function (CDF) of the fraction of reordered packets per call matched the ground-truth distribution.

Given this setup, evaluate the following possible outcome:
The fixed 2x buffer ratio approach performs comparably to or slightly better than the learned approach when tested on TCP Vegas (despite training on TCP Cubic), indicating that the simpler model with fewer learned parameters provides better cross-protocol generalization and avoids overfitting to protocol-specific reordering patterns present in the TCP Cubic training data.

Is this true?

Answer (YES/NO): NO